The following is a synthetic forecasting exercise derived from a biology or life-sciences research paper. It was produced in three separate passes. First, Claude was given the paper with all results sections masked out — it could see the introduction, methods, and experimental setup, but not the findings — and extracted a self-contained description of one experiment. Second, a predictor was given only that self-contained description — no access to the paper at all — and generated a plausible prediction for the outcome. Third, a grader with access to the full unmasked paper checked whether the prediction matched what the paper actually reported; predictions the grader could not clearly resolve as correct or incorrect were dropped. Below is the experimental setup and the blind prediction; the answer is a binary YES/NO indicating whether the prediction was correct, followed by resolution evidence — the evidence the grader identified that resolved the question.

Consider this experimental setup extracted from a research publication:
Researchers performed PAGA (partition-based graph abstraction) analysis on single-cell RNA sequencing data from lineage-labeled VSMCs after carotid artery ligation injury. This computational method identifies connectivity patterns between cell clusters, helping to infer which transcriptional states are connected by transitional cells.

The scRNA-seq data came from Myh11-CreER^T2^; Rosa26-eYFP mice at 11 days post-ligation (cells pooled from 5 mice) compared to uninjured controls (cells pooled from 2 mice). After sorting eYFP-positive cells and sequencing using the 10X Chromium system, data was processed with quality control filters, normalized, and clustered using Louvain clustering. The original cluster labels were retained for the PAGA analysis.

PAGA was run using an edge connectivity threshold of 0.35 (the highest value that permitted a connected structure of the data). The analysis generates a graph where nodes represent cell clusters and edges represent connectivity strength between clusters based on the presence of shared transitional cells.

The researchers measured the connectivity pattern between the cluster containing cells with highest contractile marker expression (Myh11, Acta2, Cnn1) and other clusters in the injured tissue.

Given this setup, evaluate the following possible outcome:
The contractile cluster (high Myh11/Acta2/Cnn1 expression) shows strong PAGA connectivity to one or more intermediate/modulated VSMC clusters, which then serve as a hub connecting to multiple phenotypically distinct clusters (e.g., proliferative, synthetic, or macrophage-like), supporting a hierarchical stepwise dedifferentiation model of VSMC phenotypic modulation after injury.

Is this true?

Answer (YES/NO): YES